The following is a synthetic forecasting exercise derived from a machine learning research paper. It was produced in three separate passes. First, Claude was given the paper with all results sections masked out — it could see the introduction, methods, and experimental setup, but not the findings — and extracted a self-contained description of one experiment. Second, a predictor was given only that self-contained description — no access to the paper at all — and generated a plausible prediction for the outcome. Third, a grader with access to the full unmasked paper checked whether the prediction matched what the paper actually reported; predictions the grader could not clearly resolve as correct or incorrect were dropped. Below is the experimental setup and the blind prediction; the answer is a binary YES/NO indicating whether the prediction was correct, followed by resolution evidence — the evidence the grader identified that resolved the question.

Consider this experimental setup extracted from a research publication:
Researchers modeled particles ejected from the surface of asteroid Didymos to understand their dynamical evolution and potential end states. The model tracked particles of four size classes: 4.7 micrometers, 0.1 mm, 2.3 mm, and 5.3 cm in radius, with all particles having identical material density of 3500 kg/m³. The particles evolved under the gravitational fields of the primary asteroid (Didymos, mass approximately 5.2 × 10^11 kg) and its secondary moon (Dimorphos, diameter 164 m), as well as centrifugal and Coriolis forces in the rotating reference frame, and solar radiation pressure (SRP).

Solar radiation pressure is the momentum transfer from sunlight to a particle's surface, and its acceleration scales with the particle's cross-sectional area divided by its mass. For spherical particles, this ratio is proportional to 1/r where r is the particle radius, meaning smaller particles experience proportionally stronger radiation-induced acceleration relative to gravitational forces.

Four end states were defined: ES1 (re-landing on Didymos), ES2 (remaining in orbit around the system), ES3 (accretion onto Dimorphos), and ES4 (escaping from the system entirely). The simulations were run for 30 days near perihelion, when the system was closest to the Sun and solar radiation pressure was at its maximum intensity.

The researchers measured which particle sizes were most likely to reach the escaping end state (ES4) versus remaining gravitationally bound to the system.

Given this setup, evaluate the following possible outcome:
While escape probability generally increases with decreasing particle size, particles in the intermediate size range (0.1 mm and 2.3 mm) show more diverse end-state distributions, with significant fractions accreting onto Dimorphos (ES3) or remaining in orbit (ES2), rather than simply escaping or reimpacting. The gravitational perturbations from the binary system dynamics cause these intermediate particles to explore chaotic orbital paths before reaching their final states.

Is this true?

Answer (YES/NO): NO